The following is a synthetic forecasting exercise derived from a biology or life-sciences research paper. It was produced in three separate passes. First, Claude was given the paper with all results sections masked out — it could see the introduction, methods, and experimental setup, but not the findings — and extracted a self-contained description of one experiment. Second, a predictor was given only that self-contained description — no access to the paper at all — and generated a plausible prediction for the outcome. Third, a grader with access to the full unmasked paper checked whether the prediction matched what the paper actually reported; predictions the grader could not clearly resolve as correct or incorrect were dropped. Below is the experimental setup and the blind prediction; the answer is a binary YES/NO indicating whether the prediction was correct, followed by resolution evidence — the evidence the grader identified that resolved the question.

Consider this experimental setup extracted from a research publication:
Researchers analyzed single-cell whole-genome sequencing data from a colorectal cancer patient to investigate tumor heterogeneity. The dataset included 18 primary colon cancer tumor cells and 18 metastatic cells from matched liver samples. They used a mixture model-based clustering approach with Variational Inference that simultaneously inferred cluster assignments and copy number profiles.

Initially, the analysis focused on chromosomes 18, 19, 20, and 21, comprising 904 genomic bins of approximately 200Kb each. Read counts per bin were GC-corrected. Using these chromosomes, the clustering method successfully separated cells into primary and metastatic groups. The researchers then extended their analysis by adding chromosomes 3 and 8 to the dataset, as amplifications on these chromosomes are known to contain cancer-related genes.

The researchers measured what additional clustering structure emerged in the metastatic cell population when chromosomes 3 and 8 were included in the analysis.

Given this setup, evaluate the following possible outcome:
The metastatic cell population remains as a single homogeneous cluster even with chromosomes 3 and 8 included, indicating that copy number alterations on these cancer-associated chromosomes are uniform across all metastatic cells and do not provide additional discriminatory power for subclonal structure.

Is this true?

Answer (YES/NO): NO